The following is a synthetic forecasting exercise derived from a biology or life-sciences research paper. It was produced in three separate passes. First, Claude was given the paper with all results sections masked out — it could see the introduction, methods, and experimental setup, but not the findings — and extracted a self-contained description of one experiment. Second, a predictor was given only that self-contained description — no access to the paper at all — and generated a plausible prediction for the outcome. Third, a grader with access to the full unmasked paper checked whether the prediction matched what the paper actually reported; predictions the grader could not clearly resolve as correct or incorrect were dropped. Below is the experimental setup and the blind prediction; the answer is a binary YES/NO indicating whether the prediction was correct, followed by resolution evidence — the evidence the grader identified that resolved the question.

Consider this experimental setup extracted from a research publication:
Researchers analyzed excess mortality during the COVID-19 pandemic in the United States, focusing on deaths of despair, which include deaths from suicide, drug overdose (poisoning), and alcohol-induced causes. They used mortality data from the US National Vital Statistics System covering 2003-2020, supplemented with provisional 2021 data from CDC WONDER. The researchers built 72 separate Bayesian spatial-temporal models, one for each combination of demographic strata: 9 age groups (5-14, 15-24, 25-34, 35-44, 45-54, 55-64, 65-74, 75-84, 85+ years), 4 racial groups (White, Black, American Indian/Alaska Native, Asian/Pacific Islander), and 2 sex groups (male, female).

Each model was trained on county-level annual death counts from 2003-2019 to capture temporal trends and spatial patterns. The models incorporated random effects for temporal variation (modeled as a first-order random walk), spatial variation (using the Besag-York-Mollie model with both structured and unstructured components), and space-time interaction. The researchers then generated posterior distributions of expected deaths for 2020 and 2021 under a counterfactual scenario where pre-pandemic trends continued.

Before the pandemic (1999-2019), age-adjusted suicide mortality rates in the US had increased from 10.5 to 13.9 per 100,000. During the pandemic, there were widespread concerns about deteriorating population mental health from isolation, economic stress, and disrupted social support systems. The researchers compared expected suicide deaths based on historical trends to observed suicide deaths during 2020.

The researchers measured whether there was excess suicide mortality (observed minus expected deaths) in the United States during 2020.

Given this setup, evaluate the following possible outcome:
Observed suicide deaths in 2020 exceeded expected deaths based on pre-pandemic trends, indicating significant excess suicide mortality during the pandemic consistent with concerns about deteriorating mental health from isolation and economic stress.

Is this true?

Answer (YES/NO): NO